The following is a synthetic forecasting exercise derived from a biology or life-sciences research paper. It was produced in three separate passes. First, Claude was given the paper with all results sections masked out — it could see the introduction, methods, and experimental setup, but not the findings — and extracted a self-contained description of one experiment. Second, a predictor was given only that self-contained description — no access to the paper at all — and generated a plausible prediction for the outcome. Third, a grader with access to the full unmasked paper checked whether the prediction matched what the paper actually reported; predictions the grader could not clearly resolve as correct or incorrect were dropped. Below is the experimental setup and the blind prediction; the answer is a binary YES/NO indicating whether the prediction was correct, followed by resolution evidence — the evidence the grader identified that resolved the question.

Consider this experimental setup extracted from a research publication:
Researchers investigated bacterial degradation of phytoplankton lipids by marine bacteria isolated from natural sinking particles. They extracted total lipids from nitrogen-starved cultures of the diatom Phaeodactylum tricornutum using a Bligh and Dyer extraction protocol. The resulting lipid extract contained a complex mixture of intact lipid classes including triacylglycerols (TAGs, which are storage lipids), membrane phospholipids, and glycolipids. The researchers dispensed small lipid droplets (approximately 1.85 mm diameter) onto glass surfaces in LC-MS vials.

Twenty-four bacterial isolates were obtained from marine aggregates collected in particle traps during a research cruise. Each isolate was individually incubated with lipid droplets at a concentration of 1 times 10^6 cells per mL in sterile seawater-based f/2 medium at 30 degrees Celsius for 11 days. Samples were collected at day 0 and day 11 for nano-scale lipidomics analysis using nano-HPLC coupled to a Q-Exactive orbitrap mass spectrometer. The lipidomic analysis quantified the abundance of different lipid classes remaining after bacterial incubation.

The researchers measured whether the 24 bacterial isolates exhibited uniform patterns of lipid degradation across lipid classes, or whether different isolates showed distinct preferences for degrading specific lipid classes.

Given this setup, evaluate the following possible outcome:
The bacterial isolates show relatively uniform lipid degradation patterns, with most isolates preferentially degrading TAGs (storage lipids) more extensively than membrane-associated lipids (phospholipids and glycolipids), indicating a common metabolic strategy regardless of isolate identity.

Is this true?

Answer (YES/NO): NO